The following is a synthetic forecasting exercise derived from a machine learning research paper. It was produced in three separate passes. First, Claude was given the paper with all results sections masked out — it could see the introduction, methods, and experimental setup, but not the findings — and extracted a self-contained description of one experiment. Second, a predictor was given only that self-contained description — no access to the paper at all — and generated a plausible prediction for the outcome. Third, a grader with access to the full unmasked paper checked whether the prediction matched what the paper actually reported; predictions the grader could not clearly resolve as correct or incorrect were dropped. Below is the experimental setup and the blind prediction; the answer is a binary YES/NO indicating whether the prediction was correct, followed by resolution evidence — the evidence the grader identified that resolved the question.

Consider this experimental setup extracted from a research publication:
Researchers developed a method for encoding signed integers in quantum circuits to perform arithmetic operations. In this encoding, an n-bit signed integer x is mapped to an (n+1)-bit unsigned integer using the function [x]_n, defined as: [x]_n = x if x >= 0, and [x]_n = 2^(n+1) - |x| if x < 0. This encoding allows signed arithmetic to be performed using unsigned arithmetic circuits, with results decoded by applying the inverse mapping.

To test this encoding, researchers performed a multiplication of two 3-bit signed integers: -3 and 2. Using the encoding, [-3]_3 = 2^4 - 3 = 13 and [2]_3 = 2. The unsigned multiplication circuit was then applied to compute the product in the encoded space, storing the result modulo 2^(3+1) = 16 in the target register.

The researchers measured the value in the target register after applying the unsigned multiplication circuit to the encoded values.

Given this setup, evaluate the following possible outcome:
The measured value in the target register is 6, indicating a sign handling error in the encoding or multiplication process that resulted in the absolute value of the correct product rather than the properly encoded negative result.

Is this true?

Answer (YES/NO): NO